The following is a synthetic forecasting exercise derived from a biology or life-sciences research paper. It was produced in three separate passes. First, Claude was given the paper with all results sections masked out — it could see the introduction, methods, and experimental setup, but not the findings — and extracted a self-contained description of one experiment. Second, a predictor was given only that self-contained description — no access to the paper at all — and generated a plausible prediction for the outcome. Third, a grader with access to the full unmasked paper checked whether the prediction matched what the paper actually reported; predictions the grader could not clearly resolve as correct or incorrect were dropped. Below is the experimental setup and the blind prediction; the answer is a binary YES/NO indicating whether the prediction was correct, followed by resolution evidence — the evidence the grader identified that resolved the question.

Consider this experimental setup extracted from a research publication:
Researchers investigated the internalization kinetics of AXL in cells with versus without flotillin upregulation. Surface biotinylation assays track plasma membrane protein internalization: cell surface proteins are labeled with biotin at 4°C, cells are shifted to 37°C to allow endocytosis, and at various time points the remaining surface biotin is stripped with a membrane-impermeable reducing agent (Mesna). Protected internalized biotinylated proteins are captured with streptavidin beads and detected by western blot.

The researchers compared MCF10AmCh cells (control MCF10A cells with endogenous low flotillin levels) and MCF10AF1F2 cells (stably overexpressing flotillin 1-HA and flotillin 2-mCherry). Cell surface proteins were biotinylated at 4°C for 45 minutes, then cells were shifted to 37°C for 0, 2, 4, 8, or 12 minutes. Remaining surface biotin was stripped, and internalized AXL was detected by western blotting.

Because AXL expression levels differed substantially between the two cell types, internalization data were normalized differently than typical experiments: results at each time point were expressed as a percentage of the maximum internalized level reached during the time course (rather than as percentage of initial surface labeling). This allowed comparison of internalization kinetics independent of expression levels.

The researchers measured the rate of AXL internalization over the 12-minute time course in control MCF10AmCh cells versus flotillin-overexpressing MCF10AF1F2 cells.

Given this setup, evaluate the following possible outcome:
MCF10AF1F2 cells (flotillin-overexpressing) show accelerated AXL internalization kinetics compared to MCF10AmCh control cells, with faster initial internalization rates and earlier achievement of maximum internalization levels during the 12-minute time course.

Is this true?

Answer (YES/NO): YES